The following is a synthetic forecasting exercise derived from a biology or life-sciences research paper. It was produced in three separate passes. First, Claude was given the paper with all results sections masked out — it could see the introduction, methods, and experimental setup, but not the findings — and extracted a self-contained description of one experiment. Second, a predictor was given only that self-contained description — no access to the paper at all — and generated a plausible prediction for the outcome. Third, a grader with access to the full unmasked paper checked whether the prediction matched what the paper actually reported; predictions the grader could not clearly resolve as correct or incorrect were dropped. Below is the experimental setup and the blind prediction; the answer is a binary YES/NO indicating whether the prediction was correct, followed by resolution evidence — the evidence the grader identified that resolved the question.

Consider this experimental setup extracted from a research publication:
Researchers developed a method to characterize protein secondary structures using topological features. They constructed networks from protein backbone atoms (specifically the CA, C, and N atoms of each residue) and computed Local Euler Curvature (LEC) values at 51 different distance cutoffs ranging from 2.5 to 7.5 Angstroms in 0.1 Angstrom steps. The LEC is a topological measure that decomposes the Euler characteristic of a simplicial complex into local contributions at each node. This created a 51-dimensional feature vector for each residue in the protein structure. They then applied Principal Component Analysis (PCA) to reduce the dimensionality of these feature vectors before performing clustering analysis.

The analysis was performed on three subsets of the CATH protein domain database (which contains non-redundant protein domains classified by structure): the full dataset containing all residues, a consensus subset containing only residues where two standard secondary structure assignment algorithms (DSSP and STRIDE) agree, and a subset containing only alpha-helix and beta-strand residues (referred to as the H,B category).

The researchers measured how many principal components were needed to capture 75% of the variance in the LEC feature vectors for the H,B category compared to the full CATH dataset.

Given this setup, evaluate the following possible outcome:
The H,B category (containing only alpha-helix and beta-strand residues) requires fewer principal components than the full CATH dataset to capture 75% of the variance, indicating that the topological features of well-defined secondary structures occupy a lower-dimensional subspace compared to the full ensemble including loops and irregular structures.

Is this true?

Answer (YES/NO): YES